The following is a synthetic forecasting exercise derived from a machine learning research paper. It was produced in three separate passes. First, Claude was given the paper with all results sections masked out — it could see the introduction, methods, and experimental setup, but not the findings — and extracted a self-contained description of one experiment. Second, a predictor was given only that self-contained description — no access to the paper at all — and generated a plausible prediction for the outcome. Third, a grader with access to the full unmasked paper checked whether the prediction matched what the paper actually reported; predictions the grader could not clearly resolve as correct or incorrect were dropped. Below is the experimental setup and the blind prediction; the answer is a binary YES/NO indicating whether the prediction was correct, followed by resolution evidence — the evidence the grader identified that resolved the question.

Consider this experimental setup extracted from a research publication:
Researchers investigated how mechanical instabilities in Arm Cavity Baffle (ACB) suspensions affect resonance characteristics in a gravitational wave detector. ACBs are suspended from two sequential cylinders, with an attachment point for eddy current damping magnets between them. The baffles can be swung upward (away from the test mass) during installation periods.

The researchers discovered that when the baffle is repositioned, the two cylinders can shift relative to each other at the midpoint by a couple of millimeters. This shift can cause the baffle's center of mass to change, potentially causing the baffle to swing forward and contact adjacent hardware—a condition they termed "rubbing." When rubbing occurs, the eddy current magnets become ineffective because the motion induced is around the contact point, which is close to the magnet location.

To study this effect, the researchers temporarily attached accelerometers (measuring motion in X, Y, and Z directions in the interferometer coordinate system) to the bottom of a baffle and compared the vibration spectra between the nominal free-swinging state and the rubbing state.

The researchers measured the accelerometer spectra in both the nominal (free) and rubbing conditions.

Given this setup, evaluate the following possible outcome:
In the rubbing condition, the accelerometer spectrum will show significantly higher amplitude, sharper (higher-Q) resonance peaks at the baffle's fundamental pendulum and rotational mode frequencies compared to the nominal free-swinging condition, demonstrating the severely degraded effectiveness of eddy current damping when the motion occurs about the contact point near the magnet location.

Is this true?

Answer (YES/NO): NO